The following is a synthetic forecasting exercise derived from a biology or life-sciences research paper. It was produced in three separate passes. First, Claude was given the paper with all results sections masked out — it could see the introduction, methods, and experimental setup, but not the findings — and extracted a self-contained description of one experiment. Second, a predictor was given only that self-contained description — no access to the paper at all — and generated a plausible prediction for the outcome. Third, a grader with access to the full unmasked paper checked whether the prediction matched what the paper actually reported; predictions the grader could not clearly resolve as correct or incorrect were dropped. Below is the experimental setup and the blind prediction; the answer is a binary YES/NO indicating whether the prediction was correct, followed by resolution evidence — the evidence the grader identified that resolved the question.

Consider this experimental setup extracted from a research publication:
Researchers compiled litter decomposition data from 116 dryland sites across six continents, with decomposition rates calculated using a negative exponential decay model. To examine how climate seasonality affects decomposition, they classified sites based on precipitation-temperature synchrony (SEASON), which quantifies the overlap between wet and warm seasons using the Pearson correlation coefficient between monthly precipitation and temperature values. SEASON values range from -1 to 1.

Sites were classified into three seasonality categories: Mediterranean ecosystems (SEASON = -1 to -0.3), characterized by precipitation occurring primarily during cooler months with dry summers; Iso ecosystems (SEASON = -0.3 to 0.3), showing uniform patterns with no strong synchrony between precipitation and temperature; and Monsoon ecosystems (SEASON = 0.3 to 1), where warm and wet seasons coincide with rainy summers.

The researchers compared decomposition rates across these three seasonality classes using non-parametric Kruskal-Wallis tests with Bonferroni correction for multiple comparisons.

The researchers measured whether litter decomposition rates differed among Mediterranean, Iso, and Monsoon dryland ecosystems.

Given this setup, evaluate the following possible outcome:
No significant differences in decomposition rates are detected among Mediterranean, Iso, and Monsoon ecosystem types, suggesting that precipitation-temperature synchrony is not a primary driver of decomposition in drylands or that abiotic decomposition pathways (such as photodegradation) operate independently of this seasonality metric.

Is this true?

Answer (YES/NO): NO